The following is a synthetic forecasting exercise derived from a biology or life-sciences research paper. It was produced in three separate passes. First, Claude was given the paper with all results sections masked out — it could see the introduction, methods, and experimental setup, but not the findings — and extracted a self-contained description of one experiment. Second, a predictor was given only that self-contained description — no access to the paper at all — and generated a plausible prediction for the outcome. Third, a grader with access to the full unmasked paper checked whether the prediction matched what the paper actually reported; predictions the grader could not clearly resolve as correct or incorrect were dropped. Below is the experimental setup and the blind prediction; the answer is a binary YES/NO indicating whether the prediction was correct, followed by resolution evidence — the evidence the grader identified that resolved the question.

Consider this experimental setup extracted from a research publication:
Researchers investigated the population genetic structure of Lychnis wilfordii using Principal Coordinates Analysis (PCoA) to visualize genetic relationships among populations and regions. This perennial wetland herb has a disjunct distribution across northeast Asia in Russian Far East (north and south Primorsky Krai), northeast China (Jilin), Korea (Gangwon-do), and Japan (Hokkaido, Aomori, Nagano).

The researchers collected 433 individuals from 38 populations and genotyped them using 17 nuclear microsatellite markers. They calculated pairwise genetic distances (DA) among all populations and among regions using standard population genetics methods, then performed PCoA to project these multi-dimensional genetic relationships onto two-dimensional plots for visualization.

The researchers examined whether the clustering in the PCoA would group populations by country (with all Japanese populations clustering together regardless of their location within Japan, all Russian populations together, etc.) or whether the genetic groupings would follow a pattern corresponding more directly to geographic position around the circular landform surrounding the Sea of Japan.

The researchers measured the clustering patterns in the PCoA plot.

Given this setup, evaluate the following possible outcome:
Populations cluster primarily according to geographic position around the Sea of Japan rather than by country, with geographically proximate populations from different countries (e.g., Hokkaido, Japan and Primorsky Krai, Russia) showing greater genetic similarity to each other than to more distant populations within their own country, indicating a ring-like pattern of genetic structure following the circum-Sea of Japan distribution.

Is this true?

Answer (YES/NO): YES